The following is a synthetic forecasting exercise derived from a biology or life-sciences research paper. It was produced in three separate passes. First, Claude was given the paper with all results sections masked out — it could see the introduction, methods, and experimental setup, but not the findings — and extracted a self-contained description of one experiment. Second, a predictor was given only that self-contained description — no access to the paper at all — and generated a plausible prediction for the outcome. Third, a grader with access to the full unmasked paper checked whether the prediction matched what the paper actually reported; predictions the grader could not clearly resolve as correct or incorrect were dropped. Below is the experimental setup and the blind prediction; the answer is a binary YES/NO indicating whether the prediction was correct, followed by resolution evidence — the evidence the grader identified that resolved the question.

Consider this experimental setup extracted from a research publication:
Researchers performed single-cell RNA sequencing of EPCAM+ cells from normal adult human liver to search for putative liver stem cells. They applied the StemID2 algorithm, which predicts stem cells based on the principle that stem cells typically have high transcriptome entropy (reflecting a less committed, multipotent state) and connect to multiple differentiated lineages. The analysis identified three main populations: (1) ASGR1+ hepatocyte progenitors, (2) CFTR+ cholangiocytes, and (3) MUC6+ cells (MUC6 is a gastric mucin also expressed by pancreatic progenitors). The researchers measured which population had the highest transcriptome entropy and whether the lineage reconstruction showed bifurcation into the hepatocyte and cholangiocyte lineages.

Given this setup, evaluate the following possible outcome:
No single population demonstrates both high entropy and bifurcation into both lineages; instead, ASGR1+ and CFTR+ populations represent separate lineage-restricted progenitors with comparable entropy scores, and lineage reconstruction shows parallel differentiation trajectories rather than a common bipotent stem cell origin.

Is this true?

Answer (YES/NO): NO